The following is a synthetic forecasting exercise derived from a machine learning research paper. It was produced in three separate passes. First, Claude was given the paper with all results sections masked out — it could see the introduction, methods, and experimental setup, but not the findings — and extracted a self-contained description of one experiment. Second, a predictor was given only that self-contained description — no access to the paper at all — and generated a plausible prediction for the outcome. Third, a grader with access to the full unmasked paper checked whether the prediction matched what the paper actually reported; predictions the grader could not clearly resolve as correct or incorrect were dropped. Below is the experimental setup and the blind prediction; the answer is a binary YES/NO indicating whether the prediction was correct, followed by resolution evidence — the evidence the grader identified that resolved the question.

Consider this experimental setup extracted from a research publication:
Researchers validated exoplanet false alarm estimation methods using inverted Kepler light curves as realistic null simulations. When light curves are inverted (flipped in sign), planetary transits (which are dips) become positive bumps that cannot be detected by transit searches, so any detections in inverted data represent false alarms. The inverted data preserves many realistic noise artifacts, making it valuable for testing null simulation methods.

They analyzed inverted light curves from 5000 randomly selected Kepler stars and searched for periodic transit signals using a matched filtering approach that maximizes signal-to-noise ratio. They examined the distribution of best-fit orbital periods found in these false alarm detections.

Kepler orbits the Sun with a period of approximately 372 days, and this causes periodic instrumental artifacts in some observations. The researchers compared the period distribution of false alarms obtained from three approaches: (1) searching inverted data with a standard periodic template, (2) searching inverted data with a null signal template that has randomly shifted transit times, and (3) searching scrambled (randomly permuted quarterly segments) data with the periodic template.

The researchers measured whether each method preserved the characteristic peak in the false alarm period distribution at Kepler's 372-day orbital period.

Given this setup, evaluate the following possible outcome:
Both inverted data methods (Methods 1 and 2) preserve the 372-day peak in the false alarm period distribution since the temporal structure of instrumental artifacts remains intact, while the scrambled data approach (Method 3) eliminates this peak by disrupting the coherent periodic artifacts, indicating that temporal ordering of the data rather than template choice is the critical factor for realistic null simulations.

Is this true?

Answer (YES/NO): YES